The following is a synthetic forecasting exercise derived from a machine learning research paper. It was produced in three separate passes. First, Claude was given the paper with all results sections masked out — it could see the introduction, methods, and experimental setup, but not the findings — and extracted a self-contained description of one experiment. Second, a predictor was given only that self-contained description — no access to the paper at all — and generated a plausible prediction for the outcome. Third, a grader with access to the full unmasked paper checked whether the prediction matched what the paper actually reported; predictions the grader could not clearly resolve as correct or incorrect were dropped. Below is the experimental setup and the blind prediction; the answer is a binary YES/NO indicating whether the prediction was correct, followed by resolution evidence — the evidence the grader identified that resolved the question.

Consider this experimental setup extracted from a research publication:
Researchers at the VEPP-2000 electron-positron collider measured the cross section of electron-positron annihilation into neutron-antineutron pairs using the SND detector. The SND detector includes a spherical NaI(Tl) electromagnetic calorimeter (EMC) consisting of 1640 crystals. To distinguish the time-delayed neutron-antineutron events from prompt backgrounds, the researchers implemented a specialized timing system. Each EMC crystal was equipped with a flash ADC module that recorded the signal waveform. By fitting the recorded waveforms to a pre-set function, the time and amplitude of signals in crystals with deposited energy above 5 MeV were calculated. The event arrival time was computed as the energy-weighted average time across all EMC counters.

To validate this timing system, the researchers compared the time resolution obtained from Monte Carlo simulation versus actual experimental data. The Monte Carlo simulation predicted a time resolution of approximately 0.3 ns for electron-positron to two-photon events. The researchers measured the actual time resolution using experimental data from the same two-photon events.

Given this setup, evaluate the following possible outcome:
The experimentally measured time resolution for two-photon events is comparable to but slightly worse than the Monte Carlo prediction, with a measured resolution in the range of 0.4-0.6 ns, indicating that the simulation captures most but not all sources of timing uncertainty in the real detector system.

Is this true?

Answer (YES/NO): NO